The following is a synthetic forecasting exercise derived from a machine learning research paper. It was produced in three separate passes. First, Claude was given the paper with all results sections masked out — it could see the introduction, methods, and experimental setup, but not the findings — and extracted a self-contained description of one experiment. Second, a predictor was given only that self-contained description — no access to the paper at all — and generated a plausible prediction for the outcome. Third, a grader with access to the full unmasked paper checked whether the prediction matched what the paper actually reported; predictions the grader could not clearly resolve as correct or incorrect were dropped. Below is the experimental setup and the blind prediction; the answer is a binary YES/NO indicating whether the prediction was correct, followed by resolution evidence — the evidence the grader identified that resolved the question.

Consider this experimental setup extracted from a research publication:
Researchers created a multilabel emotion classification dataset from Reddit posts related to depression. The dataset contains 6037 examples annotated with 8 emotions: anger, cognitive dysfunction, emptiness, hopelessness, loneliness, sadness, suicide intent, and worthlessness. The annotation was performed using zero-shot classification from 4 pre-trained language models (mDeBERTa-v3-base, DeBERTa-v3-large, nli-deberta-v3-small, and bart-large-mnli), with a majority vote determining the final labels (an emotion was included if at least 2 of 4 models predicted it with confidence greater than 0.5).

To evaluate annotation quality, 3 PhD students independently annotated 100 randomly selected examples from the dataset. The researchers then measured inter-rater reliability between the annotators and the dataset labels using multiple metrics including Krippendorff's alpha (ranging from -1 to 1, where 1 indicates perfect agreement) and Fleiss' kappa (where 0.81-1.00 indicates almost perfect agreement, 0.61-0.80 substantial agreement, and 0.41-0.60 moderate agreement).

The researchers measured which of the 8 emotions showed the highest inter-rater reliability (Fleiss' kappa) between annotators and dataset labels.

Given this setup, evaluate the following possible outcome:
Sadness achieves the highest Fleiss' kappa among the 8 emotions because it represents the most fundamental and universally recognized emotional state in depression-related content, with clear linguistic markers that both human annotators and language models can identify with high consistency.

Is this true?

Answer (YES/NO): YES